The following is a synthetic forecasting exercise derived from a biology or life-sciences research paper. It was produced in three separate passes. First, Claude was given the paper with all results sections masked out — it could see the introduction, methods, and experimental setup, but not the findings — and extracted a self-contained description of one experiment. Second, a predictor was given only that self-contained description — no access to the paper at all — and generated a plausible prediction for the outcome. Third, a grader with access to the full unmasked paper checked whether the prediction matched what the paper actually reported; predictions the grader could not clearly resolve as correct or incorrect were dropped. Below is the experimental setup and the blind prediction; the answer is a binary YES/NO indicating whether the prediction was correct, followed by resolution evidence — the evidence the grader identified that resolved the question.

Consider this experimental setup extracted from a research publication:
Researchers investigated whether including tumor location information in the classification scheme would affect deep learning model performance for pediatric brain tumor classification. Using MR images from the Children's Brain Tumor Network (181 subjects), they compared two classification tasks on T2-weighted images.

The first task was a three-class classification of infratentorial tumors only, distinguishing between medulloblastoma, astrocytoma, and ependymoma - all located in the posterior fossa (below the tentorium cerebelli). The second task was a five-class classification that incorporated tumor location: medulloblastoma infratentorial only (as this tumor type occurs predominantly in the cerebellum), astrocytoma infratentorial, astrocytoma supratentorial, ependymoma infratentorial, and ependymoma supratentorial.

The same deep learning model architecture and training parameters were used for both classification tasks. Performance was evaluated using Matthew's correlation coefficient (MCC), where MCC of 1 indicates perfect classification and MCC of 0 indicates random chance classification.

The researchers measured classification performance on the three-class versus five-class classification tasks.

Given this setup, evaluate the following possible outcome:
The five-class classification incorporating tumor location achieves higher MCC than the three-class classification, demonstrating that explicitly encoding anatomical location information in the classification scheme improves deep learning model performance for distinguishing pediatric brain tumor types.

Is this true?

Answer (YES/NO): NO